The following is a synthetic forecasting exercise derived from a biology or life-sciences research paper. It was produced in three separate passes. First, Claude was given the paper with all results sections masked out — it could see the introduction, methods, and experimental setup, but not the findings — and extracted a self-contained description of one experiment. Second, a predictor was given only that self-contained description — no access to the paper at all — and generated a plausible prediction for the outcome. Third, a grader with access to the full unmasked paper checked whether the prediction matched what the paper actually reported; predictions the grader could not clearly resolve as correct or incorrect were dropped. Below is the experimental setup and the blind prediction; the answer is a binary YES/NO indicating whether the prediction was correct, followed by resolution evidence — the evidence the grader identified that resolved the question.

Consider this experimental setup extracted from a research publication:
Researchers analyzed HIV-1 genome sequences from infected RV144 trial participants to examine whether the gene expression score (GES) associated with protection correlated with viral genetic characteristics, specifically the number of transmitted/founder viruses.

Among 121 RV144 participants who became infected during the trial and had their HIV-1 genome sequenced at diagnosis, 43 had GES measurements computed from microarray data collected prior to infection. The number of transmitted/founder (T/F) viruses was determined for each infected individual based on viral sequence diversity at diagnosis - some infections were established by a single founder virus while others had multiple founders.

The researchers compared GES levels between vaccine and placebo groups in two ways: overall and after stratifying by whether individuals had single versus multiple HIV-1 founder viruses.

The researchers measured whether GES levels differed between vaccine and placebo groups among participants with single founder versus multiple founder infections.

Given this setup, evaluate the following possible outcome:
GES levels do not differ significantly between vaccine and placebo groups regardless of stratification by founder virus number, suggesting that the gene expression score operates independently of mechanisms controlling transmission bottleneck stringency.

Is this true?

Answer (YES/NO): NO